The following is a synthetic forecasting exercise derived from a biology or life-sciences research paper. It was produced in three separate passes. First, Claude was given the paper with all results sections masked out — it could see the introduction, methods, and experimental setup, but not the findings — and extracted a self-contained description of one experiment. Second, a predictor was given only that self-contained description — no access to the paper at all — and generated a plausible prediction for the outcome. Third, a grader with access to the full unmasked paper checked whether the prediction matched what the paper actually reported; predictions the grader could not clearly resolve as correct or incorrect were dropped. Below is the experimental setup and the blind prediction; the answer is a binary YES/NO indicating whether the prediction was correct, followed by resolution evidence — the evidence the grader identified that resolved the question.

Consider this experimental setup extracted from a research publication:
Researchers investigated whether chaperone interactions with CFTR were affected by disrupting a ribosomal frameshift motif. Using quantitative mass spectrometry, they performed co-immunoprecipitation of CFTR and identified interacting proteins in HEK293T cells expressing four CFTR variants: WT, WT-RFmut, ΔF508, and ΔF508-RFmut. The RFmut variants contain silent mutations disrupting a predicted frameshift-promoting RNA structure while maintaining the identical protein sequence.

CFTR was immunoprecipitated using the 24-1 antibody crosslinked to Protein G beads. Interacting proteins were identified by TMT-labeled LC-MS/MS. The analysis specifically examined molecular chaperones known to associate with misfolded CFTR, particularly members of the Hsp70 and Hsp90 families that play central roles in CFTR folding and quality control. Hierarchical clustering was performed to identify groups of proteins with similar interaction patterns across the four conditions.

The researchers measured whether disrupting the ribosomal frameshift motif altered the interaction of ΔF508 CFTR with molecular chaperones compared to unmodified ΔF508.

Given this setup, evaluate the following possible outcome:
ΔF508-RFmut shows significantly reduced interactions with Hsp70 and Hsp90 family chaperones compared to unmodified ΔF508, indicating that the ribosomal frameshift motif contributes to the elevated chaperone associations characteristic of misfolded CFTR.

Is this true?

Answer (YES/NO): NO